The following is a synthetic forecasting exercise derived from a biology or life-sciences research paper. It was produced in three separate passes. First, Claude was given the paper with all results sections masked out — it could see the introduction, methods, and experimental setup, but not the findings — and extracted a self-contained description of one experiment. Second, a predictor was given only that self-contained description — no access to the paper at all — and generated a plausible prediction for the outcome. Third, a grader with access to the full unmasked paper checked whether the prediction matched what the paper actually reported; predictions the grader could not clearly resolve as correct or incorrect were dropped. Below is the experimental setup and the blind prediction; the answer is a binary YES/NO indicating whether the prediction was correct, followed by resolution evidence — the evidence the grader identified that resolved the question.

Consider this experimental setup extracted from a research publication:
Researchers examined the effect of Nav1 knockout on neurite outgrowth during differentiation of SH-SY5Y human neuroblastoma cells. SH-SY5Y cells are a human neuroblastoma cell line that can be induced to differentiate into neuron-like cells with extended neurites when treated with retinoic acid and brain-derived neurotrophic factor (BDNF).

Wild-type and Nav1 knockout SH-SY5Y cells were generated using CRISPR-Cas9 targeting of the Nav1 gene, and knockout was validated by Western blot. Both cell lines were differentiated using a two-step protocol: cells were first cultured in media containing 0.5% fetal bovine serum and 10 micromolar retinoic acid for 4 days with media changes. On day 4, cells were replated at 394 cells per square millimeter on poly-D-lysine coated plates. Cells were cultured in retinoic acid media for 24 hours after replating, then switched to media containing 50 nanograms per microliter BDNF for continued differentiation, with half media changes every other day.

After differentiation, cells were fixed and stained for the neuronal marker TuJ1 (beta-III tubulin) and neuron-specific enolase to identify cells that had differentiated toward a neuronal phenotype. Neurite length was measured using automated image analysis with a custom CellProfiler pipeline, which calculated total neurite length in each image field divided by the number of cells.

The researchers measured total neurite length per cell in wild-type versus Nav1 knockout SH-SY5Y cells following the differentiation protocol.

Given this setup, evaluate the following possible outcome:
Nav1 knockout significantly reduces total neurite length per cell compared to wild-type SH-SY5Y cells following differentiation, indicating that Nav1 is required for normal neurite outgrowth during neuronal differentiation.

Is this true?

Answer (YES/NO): YES